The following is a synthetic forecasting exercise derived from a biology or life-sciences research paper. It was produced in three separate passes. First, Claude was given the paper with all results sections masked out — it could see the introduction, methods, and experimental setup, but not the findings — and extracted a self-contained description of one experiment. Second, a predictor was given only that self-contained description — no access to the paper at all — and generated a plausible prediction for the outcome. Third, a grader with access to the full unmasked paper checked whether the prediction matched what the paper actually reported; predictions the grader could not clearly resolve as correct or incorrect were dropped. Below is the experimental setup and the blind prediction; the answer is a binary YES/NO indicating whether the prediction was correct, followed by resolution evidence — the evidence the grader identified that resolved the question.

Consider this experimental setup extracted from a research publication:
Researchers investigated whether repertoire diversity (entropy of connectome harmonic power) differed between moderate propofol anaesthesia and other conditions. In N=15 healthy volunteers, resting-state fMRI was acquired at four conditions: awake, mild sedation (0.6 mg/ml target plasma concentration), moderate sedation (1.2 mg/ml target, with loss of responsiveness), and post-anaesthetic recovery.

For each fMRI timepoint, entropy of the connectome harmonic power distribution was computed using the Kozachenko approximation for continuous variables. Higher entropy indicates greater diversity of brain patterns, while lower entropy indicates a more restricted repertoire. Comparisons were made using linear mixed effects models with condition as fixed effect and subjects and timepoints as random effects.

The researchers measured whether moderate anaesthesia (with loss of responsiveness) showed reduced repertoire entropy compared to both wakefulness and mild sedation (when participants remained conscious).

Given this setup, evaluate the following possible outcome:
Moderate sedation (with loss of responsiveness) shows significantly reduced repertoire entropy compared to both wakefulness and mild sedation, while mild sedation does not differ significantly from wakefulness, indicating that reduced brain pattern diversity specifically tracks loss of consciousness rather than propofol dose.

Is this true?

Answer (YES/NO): YES